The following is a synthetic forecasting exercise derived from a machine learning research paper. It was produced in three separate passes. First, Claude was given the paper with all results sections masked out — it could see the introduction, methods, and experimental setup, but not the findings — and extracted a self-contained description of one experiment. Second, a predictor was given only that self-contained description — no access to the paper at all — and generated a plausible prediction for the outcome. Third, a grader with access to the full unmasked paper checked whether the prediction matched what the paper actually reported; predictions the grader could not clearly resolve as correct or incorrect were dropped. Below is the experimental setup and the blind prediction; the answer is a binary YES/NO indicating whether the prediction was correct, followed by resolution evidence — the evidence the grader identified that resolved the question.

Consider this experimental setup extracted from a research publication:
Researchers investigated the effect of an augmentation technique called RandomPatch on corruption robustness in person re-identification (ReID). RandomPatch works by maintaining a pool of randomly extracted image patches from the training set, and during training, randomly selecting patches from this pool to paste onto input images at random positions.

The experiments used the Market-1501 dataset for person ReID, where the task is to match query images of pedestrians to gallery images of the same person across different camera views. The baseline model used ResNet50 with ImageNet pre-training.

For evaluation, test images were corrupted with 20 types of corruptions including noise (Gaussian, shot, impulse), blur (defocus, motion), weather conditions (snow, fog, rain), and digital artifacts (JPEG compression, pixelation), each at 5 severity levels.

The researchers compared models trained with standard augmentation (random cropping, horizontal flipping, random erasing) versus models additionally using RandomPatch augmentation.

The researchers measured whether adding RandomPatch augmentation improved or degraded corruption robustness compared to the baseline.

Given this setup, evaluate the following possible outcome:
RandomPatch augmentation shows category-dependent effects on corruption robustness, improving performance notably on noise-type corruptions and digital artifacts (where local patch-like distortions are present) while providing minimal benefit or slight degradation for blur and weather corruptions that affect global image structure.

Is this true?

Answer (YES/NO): NO